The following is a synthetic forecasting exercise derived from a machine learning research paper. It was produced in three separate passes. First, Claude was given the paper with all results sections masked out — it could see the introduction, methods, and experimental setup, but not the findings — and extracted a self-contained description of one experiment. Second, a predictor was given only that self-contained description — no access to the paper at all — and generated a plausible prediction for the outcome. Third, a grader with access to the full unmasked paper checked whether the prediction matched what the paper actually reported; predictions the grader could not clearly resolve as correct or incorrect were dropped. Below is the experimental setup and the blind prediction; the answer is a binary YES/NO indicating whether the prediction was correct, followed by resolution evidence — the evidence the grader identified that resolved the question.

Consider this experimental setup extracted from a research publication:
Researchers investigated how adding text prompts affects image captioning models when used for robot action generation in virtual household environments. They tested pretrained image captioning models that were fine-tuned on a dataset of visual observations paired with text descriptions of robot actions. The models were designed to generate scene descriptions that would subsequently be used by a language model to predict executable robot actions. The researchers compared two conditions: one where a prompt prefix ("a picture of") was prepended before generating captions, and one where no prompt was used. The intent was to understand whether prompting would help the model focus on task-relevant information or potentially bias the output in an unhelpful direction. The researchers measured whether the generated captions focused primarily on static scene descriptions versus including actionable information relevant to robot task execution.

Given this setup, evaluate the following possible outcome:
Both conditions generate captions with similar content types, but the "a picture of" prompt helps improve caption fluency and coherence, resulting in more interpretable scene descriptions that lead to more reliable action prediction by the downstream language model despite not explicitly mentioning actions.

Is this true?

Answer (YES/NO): NO